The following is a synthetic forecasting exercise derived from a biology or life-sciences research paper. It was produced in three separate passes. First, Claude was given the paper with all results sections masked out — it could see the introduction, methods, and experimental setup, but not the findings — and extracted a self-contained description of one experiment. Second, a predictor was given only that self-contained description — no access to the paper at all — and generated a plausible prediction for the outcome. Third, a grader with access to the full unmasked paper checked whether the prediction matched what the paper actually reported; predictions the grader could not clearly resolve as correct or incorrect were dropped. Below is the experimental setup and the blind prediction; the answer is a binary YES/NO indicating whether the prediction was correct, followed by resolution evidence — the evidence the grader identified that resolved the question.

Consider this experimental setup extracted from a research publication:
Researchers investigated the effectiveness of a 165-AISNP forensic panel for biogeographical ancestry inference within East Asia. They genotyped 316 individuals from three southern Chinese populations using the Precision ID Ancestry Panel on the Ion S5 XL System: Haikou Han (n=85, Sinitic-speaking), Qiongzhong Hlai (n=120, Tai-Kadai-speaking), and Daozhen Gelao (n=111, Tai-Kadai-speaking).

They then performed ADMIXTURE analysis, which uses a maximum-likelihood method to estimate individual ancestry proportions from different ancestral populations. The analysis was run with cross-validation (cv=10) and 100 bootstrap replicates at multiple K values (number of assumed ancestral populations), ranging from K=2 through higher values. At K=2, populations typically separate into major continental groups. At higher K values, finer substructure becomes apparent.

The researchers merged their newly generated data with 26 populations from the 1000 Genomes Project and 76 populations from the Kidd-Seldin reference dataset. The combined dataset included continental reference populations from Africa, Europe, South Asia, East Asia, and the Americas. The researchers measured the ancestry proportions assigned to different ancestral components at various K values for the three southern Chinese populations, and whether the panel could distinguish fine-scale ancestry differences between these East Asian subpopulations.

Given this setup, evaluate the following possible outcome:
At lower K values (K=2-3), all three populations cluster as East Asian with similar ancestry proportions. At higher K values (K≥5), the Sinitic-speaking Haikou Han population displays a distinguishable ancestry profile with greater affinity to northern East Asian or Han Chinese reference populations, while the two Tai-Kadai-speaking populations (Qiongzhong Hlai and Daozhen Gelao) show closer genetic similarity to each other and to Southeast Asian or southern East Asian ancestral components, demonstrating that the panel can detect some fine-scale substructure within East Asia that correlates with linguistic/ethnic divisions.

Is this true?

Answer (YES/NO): NO